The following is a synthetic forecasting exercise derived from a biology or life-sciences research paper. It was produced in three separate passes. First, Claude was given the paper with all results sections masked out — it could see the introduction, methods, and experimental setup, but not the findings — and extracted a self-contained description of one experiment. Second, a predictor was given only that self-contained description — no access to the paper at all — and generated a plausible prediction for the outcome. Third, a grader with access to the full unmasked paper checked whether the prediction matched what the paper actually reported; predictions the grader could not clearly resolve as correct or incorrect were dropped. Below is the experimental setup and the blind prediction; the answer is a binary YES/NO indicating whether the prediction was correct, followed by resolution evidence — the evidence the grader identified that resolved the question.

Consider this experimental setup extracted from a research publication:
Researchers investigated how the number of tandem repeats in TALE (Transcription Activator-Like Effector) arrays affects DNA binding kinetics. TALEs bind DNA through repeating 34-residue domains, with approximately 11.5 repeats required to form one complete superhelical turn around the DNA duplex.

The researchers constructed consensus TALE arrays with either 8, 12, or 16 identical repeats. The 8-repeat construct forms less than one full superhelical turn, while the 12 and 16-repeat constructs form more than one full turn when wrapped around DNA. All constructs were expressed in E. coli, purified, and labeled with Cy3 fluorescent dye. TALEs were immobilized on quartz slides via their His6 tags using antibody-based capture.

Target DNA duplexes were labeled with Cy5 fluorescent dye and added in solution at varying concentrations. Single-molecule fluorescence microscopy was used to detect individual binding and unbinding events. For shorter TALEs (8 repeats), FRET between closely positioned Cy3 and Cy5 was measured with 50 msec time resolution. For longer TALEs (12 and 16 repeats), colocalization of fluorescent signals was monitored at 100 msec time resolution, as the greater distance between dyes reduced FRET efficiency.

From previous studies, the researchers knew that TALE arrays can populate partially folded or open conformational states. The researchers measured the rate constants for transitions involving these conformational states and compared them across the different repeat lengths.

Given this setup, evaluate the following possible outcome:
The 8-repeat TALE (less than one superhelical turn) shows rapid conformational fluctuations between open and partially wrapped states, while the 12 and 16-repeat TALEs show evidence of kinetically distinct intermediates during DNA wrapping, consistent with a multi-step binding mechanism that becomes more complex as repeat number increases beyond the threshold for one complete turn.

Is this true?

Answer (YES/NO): NO